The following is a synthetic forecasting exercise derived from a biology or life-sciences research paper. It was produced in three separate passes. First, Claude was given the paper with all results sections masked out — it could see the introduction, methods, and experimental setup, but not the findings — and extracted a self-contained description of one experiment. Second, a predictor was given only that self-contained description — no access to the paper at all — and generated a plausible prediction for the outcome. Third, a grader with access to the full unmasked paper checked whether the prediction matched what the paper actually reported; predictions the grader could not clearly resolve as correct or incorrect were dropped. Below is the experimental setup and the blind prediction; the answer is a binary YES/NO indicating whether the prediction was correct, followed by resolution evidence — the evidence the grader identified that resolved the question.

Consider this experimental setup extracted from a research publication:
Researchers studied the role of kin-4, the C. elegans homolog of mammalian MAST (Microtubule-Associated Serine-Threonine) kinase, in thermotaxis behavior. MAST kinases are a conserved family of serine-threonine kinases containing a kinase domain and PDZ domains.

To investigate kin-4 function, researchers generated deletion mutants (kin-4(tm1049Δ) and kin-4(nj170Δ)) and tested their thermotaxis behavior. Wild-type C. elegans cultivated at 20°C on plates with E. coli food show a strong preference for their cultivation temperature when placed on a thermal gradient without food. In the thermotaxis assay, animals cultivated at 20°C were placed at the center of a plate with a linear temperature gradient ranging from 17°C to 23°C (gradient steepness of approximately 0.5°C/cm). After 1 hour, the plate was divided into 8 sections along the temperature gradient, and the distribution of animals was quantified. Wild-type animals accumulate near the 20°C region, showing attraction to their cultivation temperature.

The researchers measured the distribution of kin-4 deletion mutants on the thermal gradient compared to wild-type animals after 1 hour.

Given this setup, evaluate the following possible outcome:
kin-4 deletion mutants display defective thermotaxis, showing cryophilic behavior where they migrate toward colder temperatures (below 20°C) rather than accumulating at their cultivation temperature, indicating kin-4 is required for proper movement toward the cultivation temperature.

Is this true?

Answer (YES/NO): YES